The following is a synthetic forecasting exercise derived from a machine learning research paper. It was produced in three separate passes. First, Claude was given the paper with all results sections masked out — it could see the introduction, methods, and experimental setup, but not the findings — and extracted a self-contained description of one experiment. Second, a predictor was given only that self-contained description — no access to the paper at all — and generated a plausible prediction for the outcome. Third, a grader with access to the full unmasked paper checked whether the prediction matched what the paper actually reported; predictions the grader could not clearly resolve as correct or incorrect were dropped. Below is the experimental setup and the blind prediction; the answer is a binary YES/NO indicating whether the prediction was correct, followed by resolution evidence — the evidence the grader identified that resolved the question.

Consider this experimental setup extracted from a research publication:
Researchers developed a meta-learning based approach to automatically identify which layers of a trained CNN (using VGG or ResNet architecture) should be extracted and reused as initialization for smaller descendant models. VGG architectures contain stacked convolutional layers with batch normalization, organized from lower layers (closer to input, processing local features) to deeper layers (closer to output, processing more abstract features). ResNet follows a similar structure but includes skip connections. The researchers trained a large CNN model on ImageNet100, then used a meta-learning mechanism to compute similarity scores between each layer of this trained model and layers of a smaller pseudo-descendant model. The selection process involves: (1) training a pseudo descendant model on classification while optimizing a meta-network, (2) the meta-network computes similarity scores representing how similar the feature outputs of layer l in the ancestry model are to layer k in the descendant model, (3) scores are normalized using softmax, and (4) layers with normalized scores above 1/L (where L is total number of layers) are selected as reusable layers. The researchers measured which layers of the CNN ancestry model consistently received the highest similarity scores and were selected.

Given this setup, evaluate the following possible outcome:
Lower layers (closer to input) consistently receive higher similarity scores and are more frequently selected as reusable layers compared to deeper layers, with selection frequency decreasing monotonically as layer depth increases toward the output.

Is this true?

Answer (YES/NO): NO